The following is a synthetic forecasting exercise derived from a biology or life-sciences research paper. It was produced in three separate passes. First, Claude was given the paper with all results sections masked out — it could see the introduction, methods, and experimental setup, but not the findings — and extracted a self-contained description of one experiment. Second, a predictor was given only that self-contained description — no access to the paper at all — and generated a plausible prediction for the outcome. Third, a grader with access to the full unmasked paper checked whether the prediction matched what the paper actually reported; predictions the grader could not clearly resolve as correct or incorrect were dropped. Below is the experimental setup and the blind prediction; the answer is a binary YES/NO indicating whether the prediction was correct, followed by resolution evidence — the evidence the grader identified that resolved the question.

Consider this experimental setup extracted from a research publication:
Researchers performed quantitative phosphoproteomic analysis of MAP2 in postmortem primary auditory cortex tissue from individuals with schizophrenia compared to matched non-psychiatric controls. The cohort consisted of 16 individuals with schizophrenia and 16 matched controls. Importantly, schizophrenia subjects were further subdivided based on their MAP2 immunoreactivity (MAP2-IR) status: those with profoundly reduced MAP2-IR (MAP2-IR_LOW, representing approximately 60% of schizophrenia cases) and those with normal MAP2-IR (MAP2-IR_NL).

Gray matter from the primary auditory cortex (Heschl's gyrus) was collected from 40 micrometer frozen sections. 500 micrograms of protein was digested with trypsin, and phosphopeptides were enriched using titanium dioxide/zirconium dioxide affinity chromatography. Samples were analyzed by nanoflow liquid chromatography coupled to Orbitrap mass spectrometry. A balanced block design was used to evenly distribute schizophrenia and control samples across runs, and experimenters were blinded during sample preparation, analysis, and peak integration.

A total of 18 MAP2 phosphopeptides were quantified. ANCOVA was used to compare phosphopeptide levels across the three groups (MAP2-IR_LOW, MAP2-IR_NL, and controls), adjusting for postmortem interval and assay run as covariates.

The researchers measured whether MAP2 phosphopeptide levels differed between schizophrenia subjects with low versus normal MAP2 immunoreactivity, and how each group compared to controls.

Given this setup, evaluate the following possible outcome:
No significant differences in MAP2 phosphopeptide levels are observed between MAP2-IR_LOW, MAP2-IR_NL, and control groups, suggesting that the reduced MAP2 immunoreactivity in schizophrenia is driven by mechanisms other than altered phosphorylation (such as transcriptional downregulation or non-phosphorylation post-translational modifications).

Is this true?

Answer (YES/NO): NO